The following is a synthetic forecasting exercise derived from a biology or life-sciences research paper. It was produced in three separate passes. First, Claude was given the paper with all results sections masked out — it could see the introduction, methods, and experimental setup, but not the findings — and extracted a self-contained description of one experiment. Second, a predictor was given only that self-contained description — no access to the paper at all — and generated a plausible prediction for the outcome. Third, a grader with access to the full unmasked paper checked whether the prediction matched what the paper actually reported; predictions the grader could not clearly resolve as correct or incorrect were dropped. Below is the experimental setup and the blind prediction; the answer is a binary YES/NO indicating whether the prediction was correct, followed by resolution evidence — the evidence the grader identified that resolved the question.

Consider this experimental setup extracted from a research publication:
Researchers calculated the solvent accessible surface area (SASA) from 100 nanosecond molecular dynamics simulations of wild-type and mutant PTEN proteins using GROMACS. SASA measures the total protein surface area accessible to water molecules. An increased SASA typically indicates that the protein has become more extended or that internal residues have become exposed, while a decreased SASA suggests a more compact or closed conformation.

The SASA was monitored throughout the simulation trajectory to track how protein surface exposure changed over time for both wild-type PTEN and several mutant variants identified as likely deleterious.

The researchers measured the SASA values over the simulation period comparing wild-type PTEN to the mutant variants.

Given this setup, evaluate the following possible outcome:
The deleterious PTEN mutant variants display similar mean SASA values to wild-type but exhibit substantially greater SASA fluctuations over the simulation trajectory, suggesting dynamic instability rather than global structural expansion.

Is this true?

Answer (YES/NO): NO